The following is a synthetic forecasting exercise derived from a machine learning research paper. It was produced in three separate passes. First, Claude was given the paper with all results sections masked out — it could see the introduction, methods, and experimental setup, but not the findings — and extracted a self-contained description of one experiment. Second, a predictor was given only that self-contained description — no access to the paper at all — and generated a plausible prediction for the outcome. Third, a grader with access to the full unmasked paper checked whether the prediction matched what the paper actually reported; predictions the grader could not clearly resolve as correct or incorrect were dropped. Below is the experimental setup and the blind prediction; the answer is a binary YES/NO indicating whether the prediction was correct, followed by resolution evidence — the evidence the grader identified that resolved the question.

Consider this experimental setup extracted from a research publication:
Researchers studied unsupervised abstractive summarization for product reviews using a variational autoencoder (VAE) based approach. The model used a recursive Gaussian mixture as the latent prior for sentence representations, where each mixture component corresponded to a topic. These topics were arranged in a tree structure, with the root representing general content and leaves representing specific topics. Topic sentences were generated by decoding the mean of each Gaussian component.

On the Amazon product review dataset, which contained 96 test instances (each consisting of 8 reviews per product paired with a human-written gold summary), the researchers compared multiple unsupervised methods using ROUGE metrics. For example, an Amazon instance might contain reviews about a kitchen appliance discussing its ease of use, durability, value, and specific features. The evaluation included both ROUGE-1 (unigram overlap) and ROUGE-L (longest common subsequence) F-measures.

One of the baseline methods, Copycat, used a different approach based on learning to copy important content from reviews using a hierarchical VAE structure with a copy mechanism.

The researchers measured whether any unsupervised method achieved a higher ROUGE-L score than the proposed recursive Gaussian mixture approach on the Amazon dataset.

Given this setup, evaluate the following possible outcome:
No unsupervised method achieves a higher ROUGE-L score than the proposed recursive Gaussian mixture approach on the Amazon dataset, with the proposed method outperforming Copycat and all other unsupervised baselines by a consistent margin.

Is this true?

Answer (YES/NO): NO